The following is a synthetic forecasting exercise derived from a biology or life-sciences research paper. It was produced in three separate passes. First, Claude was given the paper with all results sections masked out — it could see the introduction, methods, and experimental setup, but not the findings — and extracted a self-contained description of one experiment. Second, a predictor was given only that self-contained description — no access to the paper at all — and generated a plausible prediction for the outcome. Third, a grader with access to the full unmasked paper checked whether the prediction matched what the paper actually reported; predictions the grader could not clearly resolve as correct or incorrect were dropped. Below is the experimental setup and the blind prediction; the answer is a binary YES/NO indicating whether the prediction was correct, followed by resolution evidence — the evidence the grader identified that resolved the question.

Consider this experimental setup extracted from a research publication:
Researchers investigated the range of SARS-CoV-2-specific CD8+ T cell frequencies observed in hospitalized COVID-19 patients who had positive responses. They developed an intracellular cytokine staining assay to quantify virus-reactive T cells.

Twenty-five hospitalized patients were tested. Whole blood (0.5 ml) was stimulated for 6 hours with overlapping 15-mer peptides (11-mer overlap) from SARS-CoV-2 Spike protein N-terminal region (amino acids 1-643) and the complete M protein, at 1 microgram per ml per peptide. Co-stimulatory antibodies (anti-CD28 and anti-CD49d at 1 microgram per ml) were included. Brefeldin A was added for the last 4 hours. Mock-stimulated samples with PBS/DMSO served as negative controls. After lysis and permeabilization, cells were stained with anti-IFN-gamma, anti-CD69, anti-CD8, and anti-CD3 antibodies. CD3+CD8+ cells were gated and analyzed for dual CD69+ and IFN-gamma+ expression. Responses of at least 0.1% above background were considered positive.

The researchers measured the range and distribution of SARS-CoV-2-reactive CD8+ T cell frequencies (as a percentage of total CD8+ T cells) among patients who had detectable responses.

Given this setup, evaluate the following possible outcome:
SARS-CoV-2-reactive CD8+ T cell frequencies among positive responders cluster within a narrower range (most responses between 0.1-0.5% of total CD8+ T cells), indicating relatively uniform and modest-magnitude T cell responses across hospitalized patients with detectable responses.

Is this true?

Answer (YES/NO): NO